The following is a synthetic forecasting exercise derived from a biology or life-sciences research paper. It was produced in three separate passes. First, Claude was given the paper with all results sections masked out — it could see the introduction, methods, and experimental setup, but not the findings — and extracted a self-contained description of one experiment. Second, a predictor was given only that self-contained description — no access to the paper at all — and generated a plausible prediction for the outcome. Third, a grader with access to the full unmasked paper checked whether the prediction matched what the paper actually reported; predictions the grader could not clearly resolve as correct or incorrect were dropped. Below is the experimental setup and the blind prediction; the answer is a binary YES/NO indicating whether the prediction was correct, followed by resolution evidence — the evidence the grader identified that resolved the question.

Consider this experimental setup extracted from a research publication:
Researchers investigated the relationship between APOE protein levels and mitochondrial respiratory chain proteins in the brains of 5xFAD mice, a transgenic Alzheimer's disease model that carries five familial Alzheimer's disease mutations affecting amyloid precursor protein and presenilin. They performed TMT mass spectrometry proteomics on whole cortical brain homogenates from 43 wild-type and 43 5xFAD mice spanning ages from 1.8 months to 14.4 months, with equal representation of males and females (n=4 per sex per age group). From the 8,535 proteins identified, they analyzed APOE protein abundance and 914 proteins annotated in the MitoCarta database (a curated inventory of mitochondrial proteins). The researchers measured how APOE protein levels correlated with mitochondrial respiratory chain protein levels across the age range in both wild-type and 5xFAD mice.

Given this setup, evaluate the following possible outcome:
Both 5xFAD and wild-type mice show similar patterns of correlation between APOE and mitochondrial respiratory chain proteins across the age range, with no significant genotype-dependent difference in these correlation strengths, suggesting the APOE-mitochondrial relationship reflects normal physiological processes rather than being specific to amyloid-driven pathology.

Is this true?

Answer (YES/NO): NO